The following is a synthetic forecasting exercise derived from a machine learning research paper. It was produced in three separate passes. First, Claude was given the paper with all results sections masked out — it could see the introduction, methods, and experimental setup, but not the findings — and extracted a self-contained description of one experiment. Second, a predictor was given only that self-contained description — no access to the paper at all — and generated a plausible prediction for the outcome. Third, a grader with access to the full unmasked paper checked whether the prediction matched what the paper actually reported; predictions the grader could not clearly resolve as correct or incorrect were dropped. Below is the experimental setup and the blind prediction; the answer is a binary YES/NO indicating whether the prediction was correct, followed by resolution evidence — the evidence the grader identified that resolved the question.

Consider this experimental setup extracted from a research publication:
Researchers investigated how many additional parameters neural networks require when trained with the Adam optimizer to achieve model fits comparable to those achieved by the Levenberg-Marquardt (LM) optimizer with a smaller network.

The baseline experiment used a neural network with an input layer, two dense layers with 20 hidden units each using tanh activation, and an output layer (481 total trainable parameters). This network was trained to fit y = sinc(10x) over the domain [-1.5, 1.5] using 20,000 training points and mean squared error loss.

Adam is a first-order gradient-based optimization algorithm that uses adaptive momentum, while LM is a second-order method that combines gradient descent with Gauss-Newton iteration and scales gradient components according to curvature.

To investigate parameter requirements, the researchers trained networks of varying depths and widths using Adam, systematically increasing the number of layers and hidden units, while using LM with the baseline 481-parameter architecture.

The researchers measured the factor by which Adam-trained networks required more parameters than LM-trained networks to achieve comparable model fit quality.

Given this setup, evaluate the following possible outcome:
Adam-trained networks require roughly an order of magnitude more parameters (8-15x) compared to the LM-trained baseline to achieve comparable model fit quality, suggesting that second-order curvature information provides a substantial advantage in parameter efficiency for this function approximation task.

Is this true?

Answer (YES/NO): NO